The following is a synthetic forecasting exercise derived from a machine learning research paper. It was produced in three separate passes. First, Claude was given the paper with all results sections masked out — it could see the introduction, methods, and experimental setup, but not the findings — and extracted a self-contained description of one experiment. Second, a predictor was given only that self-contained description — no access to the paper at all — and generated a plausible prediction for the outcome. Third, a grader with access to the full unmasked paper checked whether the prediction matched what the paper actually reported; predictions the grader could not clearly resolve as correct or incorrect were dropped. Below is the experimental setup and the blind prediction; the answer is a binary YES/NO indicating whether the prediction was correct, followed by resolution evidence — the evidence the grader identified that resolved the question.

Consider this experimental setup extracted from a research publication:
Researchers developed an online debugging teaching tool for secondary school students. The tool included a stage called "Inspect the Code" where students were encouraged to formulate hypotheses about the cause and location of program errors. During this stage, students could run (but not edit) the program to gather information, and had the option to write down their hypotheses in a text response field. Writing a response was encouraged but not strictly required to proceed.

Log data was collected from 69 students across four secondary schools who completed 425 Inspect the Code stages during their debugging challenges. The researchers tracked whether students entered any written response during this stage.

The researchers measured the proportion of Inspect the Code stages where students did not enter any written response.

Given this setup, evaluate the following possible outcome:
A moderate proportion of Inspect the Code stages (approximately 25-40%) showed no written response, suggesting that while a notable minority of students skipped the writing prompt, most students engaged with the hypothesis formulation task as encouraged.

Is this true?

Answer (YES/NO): NO